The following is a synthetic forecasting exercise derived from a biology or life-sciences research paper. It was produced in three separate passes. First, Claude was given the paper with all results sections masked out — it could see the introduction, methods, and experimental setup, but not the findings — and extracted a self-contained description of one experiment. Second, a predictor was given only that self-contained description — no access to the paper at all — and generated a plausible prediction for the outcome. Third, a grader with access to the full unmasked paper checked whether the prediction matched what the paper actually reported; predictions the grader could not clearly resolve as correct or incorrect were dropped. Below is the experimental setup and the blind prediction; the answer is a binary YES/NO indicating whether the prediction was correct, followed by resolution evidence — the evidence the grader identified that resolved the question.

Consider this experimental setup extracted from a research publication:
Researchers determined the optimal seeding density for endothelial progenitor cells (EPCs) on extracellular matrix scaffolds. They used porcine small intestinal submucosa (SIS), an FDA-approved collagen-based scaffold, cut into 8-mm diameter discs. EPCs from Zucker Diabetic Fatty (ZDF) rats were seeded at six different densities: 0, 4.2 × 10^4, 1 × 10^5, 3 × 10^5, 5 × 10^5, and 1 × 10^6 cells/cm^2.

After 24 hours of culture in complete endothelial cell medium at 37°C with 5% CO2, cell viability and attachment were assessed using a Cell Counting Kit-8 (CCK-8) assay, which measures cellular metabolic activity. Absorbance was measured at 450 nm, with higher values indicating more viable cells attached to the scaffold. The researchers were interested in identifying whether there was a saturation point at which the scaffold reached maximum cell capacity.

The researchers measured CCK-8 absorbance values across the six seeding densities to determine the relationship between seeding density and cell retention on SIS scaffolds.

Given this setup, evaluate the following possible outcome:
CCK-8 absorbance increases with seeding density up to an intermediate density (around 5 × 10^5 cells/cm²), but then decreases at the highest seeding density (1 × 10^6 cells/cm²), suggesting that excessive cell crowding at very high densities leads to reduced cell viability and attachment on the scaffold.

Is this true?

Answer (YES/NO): YES